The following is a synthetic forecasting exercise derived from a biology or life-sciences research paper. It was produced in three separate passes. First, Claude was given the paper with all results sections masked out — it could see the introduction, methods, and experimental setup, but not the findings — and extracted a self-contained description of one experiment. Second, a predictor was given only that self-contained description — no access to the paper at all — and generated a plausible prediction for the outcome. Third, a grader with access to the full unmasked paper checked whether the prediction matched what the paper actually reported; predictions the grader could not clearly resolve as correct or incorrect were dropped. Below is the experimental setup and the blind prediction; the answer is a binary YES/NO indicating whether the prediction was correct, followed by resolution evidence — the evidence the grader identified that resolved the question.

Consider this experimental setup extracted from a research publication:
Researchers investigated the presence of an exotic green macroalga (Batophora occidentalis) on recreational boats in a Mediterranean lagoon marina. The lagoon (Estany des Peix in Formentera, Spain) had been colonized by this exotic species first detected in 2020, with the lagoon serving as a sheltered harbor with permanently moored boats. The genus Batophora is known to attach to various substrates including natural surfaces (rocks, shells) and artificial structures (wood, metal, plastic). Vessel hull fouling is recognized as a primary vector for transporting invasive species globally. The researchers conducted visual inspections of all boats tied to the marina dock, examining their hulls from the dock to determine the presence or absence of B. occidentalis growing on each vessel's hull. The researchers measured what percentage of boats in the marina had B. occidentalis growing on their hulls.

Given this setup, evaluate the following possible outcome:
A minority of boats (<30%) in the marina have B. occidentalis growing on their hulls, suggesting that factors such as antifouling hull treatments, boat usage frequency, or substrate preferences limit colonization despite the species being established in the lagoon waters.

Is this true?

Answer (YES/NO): YES